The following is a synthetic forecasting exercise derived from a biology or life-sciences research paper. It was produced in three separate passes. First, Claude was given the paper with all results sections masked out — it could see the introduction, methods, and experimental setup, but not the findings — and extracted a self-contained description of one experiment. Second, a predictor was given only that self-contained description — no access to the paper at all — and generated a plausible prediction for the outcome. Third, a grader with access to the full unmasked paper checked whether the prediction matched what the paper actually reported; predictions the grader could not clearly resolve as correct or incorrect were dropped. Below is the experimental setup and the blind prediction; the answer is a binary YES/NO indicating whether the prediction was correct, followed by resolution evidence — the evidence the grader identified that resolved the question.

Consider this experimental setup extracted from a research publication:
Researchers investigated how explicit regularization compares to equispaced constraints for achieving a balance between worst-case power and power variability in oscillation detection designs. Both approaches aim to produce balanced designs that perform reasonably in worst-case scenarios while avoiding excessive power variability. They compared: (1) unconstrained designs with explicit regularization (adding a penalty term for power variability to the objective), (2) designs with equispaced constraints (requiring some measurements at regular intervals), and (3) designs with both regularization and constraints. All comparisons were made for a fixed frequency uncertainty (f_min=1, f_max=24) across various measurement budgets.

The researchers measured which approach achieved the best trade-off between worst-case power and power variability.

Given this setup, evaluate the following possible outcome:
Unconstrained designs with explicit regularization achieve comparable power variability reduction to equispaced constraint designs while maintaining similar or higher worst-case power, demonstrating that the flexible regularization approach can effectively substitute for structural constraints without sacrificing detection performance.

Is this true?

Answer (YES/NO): NO